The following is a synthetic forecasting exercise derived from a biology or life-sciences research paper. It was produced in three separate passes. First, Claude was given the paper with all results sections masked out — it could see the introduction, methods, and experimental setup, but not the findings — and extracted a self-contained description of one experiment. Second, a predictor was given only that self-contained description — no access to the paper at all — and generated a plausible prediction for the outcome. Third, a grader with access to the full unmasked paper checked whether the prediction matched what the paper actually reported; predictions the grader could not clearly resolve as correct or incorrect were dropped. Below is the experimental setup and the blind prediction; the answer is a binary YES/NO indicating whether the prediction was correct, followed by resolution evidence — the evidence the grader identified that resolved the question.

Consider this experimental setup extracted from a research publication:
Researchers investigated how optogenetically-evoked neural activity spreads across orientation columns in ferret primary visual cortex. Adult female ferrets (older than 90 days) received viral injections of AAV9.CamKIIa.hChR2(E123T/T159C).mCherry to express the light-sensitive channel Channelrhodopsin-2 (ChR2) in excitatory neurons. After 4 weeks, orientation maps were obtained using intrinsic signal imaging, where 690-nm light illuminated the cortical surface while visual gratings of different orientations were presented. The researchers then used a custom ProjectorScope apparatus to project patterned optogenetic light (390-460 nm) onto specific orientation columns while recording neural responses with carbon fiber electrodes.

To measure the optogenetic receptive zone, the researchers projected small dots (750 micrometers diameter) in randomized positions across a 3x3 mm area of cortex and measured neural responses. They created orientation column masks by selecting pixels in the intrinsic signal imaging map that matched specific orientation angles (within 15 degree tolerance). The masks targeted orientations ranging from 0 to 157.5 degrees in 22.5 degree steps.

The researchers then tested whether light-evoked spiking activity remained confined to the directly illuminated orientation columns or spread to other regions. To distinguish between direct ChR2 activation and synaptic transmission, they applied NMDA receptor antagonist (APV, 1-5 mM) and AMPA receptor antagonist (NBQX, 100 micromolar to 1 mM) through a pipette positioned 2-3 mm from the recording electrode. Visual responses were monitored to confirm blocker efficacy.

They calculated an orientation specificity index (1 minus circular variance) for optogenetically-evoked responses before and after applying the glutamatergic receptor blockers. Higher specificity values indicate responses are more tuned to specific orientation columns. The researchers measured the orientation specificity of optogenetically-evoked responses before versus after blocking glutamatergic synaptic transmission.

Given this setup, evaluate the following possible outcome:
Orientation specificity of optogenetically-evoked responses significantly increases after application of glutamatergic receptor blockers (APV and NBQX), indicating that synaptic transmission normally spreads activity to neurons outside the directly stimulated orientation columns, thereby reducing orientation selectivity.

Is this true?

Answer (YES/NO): YES